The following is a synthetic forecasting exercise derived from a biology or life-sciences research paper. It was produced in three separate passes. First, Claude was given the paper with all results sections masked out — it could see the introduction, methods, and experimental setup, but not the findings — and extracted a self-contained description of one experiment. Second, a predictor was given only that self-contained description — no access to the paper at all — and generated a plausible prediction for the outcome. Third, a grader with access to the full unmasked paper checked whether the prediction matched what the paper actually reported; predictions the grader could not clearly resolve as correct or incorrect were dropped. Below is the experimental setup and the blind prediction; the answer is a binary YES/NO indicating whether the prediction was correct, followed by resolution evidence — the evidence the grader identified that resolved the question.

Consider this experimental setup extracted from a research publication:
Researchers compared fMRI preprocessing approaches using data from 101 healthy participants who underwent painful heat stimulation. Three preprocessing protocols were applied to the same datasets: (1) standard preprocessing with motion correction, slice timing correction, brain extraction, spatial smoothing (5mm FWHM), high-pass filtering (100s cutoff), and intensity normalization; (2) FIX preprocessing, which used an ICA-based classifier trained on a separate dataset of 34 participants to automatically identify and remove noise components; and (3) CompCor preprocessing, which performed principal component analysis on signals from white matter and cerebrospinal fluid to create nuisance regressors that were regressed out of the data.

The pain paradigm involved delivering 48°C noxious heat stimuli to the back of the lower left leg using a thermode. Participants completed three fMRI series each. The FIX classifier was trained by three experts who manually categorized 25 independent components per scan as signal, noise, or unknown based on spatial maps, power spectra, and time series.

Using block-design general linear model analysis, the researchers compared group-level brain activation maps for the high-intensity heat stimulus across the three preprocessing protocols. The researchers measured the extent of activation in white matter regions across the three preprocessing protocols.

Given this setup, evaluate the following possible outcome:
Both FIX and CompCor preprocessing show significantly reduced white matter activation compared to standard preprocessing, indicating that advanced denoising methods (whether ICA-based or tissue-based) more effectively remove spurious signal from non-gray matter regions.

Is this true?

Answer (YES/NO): NO